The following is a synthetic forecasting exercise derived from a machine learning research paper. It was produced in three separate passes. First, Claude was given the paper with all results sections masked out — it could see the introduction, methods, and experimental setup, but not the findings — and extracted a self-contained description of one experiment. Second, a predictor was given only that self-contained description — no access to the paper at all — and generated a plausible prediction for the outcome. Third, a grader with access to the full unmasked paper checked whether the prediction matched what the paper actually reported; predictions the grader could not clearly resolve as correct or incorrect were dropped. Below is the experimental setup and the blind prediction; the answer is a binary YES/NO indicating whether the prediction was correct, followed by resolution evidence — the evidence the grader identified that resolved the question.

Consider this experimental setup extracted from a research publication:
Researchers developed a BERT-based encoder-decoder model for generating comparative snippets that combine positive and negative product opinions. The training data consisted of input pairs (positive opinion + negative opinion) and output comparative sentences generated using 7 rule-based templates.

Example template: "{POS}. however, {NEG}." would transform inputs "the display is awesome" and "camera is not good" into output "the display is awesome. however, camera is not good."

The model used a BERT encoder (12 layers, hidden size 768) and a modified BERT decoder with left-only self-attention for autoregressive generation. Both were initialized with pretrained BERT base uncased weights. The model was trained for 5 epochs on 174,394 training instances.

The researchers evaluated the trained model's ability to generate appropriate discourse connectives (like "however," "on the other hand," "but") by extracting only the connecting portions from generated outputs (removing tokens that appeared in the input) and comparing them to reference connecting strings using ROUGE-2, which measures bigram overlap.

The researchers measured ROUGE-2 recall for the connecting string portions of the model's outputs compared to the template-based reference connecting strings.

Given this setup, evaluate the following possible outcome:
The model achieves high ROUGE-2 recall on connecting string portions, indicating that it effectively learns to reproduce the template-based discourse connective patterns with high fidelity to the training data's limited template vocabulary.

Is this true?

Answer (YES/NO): NO